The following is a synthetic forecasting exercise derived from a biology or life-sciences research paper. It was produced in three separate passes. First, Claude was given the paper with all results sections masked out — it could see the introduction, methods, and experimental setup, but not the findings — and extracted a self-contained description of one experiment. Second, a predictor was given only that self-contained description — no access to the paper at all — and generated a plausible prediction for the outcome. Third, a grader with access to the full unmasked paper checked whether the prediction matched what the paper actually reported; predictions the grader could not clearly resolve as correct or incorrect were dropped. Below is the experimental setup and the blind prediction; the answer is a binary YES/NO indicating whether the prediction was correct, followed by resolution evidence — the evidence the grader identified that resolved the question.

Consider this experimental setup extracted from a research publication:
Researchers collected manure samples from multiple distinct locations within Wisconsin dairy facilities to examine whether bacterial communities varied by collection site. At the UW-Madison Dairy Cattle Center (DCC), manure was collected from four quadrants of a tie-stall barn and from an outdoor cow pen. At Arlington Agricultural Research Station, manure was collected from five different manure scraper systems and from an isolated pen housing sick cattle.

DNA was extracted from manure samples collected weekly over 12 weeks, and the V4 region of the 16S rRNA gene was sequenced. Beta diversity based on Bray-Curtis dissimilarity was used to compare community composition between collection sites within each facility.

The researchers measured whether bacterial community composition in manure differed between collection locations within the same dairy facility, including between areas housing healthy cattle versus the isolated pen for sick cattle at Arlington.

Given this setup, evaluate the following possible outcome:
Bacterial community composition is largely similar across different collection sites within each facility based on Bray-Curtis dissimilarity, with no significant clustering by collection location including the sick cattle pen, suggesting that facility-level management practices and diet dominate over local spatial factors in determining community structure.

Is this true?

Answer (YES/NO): NO